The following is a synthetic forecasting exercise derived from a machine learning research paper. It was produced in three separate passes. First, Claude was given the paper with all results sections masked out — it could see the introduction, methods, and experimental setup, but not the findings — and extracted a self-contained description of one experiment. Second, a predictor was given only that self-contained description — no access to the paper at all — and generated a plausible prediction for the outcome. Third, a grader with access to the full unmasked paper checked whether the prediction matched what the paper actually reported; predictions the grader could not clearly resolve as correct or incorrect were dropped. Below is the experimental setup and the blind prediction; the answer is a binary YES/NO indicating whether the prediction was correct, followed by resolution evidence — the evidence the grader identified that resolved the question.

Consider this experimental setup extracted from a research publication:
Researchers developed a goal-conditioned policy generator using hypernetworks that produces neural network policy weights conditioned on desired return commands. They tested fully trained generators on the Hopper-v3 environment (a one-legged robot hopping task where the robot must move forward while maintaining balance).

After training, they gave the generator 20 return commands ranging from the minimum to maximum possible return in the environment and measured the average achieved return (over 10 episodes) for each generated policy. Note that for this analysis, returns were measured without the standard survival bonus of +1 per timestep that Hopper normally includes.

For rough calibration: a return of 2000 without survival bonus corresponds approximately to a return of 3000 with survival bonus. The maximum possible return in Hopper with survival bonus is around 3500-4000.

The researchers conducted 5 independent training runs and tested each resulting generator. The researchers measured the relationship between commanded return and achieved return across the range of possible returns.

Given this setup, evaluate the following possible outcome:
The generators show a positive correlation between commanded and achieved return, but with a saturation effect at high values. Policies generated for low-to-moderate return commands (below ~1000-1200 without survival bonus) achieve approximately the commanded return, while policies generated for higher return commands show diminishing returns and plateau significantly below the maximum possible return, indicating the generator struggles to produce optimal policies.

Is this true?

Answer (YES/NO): NO